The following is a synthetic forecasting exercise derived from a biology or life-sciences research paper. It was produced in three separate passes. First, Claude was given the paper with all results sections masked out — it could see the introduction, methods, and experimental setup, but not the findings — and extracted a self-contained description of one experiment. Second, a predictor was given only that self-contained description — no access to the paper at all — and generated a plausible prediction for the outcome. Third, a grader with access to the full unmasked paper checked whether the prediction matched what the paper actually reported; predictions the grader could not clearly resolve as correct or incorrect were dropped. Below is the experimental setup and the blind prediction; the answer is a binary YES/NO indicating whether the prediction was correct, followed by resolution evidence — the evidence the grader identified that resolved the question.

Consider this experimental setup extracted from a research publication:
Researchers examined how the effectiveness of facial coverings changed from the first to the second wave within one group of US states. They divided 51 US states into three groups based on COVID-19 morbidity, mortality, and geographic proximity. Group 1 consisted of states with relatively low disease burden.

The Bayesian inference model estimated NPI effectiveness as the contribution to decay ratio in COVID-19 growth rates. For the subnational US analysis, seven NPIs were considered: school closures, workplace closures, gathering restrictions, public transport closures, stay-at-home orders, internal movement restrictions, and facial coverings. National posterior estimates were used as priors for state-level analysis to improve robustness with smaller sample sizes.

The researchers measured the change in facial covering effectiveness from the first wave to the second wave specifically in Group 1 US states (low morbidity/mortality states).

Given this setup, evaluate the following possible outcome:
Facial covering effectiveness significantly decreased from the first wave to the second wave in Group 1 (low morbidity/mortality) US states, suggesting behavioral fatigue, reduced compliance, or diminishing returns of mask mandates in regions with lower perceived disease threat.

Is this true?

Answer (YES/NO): NO